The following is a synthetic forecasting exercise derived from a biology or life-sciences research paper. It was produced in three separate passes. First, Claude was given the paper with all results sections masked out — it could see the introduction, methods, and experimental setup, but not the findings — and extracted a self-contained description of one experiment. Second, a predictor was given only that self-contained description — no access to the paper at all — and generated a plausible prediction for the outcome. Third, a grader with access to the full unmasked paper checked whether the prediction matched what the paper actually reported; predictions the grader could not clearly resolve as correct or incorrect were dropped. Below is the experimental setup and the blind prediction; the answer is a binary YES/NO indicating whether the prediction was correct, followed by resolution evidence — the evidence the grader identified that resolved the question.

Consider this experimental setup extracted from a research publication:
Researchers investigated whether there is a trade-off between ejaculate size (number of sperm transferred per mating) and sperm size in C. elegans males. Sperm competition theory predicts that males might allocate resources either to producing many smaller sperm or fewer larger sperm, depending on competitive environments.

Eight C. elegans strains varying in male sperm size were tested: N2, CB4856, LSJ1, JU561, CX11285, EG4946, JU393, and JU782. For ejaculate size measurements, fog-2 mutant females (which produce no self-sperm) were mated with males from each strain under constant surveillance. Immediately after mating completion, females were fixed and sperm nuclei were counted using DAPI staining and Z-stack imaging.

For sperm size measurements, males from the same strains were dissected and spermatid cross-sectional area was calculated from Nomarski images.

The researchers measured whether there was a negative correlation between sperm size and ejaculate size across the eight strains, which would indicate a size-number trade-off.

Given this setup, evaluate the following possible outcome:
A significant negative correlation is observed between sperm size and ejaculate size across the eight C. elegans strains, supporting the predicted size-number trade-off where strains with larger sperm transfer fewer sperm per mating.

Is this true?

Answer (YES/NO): NO